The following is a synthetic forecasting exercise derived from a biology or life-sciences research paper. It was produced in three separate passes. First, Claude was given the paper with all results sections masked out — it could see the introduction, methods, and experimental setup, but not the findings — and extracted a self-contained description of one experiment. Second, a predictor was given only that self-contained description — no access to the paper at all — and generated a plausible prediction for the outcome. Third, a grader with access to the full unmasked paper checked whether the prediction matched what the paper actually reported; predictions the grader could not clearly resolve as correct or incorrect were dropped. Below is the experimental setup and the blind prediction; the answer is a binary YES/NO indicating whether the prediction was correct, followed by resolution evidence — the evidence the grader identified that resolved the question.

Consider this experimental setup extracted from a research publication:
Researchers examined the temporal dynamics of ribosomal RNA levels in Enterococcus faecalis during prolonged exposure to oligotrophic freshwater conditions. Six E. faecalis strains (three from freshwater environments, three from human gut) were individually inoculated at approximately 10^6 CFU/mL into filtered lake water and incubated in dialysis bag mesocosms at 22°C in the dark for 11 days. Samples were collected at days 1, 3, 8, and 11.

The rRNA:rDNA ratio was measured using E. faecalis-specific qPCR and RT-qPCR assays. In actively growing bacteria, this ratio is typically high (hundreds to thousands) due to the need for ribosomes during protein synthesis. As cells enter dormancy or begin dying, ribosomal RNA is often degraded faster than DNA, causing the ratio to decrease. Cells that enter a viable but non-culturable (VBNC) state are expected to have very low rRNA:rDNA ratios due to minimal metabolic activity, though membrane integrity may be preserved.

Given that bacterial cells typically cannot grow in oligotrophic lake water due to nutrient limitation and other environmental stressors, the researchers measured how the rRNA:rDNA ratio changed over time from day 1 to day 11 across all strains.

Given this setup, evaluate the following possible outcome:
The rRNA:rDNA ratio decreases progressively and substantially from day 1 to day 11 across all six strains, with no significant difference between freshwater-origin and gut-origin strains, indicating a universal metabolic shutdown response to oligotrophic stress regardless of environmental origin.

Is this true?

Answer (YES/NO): NO